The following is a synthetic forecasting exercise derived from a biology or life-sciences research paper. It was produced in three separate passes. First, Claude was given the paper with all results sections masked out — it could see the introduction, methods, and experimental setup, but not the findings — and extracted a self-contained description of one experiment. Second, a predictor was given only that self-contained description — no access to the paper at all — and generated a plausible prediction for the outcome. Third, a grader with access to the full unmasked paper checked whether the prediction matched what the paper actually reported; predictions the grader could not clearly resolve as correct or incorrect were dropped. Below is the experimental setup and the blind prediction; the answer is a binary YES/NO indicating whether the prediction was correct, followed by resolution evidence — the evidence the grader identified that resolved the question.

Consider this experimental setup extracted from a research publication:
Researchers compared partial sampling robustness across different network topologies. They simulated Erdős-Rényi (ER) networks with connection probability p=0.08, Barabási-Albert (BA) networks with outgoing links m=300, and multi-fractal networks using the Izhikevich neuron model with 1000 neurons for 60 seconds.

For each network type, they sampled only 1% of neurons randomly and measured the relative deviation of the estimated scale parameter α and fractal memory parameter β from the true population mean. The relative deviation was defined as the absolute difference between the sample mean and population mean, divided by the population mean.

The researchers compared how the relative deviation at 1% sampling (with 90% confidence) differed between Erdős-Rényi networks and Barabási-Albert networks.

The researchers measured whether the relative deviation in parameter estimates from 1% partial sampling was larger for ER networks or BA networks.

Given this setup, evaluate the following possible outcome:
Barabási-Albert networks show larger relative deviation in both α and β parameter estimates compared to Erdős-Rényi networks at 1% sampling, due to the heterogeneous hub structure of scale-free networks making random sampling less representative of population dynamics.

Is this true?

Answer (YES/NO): YES